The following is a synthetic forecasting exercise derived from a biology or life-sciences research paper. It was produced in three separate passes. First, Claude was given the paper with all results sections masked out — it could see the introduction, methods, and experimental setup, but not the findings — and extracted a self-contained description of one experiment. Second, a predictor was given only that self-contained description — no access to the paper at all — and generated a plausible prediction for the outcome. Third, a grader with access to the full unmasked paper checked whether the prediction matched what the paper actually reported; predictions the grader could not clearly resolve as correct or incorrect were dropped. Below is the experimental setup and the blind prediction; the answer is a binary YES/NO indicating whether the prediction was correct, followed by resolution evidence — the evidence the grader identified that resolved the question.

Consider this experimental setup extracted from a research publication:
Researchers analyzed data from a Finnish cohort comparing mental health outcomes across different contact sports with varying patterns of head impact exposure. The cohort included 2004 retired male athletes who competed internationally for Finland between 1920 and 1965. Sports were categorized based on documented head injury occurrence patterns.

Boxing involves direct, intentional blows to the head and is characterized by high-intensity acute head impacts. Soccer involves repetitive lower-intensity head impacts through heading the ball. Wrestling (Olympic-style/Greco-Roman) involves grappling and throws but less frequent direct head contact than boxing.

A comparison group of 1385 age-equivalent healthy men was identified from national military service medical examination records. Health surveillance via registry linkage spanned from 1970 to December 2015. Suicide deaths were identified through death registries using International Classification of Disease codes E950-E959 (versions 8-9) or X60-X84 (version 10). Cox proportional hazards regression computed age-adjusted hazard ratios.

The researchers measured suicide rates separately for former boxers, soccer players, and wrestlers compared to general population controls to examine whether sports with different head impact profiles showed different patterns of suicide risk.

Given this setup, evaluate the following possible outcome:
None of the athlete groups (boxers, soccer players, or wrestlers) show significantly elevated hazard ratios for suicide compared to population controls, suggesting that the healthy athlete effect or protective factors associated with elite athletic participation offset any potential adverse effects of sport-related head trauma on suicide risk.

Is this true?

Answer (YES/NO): YES